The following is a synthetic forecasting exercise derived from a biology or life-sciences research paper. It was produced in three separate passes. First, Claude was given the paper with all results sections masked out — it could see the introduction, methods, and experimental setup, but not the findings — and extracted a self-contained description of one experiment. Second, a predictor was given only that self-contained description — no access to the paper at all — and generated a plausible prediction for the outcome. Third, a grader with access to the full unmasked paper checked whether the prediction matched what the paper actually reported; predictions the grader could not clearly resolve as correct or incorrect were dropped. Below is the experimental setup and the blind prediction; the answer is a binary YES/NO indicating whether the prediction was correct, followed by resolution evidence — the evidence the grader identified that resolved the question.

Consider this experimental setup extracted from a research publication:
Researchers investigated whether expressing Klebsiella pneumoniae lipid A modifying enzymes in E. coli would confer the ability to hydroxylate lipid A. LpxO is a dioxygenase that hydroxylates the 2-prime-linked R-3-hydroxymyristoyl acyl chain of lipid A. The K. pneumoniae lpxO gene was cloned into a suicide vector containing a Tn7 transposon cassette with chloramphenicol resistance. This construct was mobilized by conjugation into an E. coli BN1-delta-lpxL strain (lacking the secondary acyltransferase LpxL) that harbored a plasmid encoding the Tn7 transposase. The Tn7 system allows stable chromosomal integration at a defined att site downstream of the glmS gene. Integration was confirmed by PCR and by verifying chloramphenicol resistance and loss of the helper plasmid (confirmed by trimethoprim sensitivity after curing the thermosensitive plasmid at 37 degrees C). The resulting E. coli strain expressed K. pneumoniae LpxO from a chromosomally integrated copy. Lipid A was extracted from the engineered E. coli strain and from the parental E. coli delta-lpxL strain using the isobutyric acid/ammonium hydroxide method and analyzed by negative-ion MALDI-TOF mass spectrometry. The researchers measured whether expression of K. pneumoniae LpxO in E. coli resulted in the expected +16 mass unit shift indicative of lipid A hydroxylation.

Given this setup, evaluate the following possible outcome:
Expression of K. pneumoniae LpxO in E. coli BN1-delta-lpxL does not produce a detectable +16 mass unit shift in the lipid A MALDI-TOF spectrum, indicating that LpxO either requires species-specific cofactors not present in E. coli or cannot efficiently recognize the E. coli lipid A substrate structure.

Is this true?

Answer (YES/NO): NO